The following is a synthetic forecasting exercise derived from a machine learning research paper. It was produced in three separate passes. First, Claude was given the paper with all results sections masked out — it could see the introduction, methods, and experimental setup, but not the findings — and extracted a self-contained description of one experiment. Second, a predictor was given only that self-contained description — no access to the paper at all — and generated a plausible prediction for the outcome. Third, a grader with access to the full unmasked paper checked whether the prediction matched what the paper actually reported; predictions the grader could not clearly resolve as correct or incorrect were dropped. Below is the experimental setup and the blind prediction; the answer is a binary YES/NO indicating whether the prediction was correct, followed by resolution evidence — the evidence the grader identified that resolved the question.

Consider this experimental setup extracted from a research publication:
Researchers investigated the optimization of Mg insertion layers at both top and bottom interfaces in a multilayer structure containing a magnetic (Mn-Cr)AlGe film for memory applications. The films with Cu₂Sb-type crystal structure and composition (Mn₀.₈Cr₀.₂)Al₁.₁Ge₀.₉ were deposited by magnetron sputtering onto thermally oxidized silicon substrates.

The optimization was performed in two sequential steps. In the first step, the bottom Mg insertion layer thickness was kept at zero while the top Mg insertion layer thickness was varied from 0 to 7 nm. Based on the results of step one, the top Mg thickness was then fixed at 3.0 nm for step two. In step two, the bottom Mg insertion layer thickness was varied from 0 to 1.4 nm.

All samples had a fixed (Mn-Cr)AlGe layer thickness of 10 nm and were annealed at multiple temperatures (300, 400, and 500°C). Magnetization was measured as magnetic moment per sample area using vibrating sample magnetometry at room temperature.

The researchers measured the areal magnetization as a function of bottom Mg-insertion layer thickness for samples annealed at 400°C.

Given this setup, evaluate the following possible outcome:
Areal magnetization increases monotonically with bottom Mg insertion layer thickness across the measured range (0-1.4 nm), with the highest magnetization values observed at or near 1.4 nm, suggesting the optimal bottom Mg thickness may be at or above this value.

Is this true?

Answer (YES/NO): YES